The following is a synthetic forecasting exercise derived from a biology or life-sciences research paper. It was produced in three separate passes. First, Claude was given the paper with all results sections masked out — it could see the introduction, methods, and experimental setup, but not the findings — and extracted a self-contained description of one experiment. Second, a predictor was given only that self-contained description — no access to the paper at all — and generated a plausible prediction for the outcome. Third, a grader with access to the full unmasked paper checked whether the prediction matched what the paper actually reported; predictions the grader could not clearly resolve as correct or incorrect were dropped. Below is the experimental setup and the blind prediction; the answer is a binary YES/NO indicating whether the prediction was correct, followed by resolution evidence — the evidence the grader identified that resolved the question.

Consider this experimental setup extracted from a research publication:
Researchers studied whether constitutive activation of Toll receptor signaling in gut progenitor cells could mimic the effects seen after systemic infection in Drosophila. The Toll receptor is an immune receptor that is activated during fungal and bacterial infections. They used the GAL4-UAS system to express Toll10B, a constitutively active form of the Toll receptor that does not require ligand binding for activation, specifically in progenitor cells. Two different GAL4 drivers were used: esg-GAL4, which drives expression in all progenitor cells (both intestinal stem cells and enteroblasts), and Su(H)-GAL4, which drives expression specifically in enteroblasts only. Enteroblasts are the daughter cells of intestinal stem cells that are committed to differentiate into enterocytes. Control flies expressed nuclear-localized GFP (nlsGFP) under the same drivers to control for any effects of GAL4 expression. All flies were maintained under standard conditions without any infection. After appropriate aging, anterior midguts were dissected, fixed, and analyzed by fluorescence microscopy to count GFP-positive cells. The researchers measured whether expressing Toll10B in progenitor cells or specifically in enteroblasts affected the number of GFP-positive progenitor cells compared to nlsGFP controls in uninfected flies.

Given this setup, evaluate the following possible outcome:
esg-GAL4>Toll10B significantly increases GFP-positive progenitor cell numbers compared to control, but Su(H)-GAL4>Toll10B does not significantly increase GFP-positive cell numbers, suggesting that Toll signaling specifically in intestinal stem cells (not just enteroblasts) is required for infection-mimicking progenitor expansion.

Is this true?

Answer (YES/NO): NO